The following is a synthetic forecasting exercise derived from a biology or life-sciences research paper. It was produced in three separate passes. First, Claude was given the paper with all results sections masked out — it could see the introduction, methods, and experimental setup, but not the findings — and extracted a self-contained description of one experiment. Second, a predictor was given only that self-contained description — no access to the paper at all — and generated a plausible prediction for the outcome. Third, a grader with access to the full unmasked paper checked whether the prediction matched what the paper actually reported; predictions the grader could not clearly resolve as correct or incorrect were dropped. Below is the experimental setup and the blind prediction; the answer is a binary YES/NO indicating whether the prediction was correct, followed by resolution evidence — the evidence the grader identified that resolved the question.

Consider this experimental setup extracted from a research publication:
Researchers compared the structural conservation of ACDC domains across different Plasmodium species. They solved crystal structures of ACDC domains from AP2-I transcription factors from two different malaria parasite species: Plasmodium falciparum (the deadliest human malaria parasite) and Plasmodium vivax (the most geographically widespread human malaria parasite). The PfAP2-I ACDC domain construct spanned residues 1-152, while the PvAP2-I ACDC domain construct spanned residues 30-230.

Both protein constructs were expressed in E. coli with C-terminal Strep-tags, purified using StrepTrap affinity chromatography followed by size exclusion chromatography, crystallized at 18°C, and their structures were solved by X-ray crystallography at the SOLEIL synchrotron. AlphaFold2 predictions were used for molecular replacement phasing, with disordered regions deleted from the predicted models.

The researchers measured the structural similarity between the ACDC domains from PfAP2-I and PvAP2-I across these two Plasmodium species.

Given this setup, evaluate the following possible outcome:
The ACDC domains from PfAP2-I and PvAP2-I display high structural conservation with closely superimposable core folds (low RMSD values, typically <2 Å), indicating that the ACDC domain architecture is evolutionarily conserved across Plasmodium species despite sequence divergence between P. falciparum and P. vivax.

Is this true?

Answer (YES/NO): YES